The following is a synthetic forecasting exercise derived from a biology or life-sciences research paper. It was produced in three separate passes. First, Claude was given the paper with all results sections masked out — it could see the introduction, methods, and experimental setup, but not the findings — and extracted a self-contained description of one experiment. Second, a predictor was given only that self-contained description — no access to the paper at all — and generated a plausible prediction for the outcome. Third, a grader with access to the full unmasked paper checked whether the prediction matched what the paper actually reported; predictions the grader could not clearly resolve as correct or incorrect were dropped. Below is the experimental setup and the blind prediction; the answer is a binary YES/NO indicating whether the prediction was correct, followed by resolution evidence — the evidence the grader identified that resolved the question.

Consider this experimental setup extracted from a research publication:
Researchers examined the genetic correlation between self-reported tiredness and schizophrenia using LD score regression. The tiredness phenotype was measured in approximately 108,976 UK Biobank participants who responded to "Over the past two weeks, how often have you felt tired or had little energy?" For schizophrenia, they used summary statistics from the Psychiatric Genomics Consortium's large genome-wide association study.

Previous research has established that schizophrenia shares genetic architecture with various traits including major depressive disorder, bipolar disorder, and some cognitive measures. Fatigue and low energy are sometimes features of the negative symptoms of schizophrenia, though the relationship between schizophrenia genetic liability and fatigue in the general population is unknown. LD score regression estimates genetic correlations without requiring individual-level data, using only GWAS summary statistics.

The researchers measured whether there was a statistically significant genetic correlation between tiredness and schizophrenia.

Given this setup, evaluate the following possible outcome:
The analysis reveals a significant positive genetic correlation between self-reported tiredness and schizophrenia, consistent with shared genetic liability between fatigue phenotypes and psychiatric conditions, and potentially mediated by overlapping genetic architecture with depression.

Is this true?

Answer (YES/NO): YES